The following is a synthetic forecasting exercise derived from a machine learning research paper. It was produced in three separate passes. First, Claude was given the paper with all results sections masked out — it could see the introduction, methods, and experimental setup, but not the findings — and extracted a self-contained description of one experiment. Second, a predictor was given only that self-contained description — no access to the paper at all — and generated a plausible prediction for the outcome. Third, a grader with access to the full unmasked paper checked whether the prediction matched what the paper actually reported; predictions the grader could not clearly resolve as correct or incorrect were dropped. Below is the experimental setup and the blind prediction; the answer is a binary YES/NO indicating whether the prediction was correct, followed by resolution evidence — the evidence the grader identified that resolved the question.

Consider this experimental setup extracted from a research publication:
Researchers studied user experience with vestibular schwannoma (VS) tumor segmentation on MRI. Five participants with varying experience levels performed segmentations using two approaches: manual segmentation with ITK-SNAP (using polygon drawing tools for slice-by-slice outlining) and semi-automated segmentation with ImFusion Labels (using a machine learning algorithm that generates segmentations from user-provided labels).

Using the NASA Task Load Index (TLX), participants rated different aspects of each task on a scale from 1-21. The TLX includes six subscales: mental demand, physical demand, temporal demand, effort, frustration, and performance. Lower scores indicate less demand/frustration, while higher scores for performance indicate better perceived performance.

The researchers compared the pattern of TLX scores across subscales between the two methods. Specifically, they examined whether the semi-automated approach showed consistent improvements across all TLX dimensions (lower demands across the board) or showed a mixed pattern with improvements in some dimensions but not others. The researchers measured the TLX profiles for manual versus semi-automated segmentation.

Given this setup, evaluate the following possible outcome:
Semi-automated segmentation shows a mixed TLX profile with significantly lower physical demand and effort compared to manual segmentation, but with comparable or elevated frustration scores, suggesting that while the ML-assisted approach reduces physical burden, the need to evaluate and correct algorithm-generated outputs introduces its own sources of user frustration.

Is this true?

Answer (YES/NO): NO